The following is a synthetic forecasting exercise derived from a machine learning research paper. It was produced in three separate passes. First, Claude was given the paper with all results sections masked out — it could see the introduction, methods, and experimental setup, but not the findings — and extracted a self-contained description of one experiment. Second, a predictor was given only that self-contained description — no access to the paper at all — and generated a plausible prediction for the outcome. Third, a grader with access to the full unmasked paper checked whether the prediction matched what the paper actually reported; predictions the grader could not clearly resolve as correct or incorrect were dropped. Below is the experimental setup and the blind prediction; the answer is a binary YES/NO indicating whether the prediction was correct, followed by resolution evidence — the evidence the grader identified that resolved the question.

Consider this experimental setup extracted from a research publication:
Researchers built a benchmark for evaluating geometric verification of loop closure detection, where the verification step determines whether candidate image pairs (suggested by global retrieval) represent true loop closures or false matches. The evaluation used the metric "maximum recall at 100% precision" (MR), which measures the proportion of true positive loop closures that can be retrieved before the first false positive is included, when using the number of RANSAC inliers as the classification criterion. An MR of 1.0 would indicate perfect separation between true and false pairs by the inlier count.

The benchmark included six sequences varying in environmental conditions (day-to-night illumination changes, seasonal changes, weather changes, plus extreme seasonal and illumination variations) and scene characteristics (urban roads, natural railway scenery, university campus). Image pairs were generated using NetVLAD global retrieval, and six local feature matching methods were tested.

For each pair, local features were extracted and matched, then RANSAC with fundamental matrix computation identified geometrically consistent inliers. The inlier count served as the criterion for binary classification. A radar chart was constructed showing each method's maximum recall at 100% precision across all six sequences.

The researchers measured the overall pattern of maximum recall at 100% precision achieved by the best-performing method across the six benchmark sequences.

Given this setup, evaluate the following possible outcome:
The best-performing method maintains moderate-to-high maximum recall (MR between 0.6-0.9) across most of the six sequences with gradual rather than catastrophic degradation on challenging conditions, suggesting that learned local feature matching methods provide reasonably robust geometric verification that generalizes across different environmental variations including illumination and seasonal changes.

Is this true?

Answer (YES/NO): NO